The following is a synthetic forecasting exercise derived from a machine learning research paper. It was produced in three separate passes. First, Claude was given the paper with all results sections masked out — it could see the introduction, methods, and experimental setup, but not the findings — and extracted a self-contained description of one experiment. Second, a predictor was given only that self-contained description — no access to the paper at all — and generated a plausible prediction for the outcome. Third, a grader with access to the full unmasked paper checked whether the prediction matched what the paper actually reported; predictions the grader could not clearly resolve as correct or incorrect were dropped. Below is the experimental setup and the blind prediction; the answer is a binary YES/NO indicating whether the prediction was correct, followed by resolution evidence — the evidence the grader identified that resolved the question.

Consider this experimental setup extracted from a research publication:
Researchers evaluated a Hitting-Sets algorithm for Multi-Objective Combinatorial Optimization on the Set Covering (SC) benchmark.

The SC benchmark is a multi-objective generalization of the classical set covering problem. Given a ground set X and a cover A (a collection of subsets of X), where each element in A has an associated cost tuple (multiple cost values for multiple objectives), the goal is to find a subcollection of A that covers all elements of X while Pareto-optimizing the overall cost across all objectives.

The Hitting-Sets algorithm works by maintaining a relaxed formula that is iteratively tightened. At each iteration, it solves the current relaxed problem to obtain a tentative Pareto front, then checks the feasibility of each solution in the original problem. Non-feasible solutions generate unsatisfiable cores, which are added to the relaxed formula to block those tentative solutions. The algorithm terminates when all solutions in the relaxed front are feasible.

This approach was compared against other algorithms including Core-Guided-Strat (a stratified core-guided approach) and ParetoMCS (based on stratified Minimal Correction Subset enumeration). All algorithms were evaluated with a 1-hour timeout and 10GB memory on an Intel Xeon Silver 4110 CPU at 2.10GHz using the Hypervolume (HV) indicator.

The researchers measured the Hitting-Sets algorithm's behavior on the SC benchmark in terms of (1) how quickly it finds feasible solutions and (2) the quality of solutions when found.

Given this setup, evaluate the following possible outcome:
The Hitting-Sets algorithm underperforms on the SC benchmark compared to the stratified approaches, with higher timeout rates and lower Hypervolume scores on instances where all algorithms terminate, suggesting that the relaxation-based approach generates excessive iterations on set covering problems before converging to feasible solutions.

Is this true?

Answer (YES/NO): NO